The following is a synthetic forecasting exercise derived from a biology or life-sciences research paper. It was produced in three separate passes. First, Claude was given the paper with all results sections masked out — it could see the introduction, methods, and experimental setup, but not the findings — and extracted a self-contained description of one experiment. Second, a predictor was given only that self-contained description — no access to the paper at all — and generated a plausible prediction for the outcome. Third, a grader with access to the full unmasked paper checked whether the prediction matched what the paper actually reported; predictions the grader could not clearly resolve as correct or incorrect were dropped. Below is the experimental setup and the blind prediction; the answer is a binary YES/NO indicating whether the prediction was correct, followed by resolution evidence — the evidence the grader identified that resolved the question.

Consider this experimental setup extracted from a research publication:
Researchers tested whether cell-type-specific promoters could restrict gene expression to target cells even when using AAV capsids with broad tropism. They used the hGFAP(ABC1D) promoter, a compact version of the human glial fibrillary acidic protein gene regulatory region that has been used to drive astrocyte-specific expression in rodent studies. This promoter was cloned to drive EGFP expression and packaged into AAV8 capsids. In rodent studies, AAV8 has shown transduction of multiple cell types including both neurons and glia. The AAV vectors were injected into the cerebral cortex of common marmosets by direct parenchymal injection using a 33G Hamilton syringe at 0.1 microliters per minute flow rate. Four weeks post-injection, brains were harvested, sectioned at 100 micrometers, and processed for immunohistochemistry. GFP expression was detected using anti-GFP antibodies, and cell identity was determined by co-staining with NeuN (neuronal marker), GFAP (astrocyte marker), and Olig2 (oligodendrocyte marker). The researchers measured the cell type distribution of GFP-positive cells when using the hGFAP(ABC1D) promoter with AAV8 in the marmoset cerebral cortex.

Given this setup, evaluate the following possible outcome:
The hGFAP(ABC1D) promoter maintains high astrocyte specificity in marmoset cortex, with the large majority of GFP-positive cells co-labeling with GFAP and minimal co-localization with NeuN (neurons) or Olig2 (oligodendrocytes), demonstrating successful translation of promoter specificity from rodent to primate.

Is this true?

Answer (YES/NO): NO